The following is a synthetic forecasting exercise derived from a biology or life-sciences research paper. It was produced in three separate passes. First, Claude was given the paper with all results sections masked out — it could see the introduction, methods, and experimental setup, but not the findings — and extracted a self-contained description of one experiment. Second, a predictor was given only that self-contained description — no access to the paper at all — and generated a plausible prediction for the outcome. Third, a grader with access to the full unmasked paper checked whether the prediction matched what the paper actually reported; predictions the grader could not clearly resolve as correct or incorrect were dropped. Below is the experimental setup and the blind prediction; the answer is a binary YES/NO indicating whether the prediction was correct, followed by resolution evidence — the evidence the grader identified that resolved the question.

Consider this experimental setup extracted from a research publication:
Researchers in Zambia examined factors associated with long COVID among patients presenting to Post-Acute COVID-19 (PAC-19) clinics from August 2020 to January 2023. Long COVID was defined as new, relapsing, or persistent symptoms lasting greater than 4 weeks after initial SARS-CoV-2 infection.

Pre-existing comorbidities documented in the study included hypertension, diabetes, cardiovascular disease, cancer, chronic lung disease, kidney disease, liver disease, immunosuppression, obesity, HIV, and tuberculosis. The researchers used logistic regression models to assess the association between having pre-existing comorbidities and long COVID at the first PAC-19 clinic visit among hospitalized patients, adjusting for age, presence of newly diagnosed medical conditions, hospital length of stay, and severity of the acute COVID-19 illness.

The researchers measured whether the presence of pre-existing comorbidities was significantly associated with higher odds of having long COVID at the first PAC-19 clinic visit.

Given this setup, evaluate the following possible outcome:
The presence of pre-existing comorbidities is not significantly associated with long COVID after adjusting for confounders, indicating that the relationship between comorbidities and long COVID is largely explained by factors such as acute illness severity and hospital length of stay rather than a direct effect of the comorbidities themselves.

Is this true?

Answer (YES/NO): NO